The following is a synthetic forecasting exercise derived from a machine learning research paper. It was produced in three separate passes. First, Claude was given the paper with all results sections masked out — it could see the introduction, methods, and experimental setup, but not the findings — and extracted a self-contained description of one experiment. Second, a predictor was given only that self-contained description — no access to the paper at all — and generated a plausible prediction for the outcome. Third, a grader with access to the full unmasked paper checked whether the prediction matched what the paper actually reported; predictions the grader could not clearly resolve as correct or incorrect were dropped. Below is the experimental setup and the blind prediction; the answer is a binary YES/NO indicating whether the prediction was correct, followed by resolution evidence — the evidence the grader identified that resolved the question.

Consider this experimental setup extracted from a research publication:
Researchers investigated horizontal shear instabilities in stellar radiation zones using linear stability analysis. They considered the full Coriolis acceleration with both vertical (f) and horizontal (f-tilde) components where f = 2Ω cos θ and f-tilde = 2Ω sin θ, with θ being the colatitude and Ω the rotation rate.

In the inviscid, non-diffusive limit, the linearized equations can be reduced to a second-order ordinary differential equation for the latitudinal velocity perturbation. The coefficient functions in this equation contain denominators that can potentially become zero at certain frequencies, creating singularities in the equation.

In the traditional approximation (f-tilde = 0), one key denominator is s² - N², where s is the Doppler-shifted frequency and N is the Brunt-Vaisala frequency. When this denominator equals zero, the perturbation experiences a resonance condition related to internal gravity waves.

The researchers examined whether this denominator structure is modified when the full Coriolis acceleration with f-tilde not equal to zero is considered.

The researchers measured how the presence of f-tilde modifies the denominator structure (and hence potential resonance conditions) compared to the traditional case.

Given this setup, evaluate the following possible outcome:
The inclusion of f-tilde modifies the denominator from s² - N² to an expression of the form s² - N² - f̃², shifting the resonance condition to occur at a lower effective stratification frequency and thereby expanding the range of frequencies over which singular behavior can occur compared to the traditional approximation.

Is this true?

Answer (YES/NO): NO